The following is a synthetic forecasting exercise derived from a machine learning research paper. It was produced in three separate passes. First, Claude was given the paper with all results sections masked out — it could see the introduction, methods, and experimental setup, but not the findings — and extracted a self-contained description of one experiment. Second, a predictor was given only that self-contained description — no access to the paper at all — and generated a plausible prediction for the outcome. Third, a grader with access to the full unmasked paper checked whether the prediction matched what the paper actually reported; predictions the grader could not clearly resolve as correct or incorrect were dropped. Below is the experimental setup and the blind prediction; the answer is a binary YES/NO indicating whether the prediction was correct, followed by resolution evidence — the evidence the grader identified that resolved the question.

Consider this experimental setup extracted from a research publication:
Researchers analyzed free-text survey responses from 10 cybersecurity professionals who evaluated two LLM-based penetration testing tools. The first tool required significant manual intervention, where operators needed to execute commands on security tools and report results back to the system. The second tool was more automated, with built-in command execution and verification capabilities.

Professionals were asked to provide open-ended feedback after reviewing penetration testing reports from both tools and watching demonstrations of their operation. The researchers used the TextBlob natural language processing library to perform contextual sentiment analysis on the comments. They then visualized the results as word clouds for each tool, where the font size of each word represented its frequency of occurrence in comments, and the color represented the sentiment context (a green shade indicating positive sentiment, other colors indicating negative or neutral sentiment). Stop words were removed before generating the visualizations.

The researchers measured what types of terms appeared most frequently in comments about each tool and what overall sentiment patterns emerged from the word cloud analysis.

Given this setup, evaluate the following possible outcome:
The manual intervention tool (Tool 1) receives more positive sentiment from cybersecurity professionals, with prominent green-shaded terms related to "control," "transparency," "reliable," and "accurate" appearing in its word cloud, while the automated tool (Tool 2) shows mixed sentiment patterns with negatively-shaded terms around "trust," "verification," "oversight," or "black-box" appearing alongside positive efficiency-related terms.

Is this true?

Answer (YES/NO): NO